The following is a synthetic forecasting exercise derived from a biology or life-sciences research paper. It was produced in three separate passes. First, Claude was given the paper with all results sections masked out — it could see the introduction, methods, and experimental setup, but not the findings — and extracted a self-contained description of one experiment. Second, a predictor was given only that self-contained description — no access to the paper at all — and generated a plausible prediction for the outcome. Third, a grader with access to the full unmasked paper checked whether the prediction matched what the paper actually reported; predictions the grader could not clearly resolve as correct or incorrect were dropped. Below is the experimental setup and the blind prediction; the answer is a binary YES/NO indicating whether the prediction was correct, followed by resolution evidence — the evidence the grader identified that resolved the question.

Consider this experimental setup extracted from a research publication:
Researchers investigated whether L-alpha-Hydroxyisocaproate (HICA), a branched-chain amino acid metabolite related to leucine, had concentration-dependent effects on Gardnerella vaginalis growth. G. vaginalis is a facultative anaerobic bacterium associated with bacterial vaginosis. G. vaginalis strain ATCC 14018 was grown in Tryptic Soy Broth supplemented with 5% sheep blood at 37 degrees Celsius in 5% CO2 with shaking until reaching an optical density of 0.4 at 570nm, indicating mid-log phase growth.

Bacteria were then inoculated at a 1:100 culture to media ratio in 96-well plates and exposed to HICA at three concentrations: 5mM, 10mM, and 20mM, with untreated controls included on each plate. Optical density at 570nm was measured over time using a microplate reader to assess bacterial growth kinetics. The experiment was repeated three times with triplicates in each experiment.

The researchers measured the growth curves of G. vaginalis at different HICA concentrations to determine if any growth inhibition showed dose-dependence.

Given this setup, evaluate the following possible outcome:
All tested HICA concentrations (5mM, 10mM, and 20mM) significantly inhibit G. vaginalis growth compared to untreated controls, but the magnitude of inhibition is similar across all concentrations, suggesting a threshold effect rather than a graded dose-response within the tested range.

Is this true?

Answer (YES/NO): NO